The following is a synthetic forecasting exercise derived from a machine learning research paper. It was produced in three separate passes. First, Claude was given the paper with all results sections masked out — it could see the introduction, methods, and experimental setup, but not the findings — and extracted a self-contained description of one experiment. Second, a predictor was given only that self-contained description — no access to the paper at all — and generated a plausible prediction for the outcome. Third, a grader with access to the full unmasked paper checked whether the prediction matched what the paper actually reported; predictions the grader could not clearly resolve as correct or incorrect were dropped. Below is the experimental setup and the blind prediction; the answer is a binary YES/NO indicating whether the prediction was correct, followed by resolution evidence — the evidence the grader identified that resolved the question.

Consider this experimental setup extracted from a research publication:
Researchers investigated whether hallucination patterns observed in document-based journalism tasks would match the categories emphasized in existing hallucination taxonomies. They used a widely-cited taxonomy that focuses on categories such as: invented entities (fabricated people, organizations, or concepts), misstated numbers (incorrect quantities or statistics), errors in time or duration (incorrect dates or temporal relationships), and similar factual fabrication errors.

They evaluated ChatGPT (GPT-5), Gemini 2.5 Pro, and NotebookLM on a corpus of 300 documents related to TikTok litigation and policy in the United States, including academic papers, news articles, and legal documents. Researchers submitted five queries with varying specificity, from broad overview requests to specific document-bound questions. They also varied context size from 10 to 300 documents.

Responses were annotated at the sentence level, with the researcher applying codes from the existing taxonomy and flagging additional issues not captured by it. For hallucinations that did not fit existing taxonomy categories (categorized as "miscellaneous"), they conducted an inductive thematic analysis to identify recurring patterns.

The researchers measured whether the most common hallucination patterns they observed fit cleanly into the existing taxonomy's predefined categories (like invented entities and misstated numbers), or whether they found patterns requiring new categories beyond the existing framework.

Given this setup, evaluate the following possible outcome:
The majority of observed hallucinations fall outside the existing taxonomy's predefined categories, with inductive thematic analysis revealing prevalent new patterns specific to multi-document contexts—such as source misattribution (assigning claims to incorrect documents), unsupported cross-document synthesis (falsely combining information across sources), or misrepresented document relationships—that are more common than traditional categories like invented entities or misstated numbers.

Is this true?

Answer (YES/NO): NO